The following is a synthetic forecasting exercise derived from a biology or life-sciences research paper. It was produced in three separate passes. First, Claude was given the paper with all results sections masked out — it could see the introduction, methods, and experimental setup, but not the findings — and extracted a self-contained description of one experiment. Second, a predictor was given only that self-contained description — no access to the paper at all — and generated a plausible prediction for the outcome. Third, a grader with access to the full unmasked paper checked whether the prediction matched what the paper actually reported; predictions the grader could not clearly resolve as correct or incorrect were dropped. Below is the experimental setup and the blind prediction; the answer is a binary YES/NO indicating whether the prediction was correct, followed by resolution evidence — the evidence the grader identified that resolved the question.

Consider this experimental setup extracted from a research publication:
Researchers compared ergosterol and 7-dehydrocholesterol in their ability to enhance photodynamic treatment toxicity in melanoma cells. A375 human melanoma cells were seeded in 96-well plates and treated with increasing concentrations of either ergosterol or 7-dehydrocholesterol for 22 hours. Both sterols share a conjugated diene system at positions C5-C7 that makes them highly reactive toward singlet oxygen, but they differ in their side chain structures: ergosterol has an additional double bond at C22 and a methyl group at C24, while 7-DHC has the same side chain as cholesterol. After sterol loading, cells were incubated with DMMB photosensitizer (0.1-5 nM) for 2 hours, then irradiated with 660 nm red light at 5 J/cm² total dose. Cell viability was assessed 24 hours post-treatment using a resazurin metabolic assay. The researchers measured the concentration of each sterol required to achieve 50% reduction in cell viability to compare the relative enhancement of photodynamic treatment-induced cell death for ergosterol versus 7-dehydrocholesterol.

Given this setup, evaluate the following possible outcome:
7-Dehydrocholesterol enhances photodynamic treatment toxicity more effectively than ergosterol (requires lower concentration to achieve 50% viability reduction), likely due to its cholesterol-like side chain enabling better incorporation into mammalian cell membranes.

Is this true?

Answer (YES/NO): NO